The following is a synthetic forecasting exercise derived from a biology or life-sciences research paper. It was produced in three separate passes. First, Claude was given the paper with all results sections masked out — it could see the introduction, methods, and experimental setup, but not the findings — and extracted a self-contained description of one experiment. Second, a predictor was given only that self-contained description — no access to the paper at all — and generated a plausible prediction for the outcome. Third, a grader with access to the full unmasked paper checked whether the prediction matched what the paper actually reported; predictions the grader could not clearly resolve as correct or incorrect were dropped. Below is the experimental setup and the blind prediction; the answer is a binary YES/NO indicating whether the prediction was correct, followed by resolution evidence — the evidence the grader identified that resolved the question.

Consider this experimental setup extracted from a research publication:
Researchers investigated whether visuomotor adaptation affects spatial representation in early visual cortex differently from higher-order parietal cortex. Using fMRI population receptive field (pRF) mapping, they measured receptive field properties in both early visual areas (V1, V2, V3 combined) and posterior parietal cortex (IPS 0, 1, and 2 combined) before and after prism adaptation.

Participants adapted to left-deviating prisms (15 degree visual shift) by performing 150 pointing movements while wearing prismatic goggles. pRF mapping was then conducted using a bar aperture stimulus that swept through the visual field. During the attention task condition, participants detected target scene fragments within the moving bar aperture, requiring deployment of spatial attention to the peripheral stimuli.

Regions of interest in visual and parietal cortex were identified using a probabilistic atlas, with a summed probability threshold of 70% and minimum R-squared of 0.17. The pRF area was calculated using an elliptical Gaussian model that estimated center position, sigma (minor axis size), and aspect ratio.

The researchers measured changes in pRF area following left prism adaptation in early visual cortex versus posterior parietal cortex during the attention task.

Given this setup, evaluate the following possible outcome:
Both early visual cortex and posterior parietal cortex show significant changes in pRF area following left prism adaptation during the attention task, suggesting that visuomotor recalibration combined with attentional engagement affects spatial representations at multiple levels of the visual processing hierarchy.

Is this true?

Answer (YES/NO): NO